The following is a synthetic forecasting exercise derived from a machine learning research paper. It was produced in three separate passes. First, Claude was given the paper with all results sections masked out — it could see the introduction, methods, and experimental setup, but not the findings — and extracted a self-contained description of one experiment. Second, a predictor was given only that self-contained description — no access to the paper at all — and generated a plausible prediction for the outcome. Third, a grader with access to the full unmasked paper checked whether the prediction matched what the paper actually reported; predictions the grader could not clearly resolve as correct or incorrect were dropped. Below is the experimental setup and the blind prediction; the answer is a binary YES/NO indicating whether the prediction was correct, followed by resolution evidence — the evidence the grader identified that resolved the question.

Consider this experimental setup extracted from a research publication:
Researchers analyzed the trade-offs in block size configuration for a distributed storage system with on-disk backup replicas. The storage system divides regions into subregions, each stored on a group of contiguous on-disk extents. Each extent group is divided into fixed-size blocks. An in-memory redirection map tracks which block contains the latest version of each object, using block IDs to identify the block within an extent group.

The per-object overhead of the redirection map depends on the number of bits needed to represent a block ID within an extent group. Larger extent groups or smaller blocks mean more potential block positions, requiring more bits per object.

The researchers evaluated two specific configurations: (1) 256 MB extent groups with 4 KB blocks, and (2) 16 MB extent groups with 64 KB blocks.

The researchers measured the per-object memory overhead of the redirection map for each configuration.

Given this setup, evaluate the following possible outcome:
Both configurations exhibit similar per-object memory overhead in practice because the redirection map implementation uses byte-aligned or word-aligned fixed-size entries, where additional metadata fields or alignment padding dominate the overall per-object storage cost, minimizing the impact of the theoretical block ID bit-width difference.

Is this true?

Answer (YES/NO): NO